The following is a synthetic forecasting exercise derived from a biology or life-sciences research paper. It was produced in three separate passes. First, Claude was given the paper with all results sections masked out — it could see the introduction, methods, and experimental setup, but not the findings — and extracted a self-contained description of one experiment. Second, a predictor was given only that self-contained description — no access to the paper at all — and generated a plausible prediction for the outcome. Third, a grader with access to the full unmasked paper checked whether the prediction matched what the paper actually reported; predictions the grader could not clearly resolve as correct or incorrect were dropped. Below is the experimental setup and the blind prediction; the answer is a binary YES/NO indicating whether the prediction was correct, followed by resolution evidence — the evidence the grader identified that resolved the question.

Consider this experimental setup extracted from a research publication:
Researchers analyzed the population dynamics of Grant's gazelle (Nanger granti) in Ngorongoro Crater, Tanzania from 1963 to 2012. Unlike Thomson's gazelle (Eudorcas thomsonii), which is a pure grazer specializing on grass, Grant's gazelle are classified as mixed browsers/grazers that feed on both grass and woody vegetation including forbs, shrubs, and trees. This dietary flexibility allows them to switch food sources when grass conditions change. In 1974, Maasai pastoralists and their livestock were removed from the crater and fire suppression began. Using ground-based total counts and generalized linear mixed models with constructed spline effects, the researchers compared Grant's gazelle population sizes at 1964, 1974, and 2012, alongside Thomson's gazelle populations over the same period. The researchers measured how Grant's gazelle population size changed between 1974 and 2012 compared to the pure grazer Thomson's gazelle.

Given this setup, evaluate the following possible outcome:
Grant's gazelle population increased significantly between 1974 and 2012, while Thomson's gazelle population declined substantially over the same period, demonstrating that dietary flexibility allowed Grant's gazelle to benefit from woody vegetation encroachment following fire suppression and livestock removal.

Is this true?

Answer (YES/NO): NO